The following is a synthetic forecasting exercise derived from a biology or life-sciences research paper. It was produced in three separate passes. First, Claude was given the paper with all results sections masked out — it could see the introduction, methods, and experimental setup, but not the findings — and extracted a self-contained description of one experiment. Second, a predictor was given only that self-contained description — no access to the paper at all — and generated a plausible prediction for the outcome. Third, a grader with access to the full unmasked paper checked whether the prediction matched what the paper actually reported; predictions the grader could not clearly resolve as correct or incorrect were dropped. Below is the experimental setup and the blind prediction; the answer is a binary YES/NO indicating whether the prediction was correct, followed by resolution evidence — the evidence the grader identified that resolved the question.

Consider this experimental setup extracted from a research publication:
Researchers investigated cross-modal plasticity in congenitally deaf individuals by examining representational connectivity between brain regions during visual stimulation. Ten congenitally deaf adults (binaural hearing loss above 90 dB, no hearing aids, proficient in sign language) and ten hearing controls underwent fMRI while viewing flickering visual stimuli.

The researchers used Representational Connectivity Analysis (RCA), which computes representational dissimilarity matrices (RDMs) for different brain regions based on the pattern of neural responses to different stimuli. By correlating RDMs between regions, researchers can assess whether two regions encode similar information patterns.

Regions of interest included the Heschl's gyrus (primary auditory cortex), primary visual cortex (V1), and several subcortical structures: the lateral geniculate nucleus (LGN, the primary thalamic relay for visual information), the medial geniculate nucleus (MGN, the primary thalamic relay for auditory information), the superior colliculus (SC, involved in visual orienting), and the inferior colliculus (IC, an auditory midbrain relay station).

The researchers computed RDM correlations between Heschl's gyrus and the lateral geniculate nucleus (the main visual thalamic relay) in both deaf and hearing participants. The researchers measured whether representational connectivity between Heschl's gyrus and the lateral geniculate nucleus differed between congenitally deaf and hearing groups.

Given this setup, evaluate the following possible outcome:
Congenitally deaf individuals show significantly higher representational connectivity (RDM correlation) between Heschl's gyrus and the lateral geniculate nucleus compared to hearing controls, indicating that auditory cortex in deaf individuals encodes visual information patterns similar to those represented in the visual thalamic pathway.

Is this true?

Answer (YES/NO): NO